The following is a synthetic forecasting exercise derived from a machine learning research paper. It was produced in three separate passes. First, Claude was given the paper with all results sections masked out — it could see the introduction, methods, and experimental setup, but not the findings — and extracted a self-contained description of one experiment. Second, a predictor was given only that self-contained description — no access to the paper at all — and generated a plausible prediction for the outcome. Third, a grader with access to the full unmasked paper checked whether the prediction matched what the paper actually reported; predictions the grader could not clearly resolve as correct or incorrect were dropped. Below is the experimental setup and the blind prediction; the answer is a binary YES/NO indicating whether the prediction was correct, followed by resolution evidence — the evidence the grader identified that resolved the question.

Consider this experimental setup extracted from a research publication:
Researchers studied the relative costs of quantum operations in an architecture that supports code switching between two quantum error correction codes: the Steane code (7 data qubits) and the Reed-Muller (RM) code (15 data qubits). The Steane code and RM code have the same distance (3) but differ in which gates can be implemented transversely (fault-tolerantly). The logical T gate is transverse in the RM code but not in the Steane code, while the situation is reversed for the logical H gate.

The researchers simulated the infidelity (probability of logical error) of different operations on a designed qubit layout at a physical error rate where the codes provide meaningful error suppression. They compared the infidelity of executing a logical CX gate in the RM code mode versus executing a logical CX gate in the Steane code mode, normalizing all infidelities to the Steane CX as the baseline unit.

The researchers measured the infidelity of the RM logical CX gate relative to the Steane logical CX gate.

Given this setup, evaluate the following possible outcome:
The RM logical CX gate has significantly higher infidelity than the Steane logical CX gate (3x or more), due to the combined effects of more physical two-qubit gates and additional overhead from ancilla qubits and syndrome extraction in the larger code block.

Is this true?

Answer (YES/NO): YES